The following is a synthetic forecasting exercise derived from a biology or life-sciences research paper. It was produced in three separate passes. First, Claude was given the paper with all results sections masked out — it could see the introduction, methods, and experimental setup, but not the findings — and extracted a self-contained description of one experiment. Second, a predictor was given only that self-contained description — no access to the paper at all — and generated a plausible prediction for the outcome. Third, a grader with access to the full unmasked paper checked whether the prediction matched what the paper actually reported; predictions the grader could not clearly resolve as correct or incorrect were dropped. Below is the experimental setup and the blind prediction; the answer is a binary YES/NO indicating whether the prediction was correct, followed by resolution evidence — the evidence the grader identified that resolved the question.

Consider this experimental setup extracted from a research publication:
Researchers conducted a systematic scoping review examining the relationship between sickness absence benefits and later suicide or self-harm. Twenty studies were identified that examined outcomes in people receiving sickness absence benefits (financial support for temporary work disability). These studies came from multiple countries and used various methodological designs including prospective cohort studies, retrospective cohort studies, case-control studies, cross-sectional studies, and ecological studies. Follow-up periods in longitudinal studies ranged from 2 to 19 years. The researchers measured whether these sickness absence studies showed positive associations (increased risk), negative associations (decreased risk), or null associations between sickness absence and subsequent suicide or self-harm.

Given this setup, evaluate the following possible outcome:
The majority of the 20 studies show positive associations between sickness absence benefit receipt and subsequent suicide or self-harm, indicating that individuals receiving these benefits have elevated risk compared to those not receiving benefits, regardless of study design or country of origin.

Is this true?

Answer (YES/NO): YES